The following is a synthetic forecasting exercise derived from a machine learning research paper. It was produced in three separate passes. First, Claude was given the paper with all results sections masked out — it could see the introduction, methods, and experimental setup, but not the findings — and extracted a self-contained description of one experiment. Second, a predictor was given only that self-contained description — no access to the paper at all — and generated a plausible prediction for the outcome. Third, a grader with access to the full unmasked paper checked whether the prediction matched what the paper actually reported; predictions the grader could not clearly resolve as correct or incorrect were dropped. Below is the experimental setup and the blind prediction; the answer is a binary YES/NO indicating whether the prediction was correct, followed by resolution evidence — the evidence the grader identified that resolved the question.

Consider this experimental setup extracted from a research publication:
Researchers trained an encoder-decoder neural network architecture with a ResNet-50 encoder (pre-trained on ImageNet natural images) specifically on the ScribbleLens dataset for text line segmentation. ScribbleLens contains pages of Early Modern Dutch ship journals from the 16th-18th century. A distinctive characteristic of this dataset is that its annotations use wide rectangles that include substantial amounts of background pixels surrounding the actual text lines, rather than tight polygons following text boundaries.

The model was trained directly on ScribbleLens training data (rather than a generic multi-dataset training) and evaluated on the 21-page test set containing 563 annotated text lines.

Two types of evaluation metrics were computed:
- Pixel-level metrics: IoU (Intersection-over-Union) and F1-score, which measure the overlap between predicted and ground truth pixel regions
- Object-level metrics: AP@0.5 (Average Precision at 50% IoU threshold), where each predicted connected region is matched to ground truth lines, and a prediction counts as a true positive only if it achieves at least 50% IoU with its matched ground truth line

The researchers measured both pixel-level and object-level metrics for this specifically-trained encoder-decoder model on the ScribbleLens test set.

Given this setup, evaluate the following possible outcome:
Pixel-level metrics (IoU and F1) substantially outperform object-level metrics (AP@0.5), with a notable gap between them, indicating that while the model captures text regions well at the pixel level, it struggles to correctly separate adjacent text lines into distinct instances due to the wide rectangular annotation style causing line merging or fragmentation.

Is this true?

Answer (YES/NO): YES